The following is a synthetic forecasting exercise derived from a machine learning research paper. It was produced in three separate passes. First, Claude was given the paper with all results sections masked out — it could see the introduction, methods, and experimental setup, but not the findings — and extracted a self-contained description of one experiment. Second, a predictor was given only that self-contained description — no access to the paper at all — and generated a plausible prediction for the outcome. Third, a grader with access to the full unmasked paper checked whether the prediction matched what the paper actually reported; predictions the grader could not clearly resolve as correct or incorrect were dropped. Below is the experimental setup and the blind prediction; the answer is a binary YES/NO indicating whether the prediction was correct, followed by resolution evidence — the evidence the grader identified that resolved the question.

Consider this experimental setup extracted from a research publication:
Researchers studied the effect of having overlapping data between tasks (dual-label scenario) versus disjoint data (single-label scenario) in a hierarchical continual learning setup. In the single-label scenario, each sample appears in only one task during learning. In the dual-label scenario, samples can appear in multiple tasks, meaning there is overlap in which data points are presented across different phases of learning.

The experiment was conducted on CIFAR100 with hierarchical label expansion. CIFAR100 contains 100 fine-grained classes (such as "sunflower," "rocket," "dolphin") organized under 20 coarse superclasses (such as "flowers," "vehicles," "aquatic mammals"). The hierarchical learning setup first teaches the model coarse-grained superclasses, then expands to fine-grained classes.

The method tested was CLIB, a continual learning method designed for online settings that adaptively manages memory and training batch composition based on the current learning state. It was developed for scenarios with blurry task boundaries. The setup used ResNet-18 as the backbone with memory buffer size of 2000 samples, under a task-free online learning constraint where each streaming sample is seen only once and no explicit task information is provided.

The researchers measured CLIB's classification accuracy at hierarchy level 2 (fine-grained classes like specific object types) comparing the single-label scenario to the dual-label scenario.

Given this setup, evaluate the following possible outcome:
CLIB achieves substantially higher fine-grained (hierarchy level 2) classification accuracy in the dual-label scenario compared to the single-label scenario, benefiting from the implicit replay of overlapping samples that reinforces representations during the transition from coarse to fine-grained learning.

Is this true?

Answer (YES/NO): YES